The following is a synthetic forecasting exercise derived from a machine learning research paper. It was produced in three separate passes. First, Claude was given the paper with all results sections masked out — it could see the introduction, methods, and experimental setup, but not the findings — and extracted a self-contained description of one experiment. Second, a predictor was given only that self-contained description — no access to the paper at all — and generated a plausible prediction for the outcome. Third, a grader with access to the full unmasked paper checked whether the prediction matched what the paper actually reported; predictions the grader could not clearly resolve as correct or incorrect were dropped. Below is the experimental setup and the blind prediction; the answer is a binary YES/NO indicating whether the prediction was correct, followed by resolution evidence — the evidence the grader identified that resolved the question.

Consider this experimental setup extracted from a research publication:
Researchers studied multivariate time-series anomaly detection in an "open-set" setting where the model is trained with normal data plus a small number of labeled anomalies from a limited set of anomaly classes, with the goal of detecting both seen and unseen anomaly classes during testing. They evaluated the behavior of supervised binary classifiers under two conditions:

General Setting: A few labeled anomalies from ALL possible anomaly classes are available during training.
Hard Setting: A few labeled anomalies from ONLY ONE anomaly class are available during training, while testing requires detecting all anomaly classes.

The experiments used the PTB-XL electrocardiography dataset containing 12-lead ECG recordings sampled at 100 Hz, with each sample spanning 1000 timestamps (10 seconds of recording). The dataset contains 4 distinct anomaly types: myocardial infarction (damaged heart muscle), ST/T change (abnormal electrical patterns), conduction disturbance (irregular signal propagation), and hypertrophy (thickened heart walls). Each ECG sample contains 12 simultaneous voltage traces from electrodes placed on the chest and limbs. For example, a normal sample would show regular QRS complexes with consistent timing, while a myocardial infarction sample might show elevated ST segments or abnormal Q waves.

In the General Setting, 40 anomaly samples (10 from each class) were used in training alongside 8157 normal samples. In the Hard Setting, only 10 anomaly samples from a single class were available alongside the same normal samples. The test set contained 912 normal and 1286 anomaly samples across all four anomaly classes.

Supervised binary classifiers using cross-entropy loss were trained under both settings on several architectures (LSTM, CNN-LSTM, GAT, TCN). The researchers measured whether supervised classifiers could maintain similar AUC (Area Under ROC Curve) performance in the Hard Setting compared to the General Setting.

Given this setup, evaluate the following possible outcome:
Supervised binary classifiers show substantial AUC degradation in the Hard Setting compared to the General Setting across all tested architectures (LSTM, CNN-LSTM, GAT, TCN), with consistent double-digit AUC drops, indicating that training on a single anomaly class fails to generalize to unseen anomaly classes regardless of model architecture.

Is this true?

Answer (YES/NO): NO